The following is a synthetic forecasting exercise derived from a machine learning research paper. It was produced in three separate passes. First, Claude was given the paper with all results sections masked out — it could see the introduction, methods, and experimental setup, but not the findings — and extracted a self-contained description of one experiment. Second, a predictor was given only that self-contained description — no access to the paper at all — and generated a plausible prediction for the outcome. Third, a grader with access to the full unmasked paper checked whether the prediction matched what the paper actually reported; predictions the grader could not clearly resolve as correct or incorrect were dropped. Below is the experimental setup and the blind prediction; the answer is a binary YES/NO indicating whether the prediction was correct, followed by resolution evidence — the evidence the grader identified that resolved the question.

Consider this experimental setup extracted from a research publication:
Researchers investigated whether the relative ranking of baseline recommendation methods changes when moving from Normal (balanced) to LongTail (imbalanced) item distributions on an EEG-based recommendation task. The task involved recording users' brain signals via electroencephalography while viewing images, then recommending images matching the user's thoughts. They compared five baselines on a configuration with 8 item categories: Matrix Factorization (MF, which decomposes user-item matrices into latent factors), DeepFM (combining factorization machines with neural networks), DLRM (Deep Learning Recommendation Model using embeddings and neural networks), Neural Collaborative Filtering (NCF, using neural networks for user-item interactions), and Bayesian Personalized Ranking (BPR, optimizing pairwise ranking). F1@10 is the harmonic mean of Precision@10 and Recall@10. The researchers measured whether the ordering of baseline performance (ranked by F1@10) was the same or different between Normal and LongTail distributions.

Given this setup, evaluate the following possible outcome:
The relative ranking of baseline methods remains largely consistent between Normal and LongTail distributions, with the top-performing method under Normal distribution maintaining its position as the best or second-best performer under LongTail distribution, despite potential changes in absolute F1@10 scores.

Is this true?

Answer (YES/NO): NO